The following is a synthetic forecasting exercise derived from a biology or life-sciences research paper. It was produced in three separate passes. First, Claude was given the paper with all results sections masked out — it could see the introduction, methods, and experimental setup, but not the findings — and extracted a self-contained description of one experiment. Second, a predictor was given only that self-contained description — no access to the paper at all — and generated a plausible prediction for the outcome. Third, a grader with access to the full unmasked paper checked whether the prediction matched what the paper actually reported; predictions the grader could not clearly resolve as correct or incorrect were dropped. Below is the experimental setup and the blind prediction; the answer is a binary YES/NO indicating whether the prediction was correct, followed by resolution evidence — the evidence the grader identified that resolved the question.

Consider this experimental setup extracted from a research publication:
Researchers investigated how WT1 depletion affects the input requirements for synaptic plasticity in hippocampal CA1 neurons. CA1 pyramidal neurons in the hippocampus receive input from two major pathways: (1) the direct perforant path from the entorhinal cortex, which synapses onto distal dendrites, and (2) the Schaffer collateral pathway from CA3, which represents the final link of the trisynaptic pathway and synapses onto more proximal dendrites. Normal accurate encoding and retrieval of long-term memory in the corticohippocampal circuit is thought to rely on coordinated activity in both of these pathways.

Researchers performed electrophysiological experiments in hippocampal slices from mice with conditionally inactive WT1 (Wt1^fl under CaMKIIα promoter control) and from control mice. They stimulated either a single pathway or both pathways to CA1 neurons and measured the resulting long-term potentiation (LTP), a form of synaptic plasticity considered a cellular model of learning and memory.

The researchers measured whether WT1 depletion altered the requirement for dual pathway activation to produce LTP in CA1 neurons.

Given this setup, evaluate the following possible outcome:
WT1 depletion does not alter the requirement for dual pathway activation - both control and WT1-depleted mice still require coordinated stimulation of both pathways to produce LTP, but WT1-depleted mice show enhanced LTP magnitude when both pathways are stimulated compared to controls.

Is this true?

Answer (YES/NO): NO